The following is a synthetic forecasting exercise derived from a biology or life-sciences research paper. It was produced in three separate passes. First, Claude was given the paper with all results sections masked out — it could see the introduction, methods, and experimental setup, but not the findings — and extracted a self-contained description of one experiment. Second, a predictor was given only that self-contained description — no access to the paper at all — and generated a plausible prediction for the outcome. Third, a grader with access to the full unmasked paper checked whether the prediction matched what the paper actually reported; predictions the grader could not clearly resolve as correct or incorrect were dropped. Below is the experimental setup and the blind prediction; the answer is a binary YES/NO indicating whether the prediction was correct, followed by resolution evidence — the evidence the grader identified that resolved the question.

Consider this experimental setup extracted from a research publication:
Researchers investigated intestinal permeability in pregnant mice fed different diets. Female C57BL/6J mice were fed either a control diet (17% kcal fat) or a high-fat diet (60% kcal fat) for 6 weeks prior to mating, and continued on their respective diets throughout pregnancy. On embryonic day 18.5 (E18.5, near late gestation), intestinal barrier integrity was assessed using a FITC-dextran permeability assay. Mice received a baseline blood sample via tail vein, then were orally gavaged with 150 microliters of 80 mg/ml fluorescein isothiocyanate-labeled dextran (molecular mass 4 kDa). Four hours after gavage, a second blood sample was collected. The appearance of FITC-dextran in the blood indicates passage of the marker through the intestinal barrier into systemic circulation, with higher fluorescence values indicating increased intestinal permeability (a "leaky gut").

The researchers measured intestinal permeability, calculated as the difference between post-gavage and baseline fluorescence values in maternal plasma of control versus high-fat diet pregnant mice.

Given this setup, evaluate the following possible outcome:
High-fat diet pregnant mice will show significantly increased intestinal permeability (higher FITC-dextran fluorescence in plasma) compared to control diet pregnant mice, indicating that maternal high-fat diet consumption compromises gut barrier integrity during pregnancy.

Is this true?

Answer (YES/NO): NO